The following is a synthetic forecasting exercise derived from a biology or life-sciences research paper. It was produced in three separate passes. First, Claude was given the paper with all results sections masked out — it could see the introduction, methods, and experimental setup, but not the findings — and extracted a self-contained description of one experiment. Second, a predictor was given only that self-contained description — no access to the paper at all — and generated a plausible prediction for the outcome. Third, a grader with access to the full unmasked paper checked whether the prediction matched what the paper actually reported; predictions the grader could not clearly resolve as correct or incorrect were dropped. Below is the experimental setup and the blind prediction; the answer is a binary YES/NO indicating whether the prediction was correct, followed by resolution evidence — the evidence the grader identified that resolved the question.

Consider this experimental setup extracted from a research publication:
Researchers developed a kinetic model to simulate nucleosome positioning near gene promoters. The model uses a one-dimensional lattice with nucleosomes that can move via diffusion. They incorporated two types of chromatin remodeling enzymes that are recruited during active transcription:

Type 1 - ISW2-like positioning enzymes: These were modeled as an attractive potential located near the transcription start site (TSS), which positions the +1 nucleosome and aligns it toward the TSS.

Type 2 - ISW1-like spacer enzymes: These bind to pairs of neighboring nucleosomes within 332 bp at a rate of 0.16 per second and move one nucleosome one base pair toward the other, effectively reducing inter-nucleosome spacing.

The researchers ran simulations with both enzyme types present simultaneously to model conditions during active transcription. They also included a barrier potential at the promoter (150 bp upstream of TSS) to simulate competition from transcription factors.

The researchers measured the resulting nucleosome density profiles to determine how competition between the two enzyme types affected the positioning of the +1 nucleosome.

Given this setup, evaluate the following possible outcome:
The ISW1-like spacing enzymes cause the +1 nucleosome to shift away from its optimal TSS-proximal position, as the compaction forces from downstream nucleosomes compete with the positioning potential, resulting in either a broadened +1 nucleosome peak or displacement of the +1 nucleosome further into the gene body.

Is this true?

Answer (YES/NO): YES